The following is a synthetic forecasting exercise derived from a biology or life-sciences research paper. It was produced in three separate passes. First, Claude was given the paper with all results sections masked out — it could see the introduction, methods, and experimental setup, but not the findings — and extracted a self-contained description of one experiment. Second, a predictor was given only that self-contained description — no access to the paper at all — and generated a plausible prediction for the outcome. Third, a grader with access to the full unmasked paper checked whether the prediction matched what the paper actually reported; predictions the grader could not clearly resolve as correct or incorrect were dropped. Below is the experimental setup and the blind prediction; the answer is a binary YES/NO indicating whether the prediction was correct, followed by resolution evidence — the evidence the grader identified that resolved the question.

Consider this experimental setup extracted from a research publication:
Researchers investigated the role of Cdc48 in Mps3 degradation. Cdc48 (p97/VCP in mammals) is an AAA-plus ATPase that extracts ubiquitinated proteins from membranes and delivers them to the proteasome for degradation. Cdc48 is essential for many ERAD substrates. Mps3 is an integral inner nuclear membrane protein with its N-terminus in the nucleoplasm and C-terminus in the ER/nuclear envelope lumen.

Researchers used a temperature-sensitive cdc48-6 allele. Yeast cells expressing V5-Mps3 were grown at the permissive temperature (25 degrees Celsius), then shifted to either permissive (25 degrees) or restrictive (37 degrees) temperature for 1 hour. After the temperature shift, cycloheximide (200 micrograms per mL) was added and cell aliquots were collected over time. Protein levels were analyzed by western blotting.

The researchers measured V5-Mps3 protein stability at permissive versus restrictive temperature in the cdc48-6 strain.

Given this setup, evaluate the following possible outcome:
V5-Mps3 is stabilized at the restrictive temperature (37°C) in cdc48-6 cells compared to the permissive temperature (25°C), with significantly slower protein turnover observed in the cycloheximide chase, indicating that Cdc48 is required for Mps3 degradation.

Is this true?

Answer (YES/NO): YES